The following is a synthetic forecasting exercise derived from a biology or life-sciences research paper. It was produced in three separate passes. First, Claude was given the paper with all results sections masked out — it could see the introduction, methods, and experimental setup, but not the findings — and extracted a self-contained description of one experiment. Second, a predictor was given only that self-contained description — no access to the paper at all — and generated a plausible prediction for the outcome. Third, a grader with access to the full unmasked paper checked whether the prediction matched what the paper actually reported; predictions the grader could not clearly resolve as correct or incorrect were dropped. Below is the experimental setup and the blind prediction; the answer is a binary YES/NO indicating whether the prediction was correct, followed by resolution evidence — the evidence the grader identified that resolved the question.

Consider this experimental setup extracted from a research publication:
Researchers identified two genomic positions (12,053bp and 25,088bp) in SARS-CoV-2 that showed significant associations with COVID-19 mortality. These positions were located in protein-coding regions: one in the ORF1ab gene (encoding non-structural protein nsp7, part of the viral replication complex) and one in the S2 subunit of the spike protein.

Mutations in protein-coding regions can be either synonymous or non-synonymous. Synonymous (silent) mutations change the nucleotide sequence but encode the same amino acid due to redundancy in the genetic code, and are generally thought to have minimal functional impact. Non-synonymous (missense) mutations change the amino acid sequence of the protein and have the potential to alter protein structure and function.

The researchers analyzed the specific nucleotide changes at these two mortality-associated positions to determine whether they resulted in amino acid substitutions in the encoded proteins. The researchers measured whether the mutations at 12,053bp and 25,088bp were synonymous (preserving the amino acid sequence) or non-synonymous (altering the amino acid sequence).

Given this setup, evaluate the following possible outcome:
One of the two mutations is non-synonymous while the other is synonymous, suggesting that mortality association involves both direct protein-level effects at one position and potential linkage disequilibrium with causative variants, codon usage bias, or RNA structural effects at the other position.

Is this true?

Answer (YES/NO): NO